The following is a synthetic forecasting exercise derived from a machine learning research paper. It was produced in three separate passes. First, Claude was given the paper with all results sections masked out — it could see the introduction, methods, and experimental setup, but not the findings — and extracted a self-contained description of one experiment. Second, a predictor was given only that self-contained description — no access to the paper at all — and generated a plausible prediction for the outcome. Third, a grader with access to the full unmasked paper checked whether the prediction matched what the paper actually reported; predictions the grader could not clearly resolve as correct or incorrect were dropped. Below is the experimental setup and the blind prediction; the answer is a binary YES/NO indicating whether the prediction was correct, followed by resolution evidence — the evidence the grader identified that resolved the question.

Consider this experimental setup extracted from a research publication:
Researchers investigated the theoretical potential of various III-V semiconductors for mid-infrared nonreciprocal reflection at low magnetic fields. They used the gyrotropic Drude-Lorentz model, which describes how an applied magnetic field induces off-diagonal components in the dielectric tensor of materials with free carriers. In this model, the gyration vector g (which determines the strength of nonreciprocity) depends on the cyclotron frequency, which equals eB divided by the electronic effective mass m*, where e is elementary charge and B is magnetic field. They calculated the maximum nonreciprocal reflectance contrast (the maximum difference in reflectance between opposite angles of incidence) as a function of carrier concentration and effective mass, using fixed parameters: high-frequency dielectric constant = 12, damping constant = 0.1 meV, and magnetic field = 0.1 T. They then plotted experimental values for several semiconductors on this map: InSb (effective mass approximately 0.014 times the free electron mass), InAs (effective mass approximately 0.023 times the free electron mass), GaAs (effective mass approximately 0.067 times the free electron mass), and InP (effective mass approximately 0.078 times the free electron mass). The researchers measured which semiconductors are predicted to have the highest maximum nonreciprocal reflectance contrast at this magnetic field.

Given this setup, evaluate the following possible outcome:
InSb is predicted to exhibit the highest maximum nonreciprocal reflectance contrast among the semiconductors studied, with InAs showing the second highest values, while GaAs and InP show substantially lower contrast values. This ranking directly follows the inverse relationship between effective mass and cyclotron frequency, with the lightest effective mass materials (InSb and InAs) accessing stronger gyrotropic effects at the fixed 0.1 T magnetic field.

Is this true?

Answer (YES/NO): NO